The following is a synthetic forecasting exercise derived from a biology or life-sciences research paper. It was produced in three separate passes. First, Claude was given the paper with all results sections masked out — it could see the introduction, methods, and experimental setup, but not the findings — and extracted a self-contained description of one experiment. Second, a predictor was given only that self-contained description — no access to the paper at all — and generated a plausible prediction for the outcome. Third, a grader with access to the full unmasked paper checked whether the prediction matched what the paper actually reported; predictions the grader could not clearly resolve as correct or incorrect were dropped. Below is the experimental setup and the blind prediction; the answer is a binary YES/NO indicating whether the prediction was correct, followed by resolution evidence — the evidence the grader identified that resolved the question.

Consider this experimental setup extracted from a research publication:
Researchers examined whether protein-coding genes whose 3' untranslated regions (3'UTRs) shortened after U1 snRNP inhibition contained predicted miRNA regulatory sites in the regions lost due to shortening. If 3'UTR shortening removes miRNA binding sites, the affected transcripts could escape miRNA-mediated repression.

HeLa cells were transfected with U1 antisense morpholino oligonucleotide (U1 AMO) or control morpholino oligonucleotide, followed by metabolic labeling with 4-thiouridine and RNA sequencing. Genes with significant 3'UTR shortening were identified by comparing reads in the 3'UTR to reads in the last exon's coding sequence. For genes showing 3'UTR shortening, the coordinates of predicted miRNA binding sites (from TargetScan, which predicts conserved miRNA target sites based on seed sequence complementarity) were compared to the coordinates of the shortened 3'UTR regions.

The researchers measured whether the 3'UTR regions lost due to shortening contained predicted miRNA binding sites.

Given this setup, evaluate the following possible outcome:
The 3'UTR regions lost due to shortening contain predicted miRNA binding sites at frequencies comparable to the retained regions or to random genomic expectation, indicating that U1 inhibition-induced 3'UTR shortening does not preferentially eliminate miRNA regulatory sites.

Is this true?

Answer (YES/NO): NO